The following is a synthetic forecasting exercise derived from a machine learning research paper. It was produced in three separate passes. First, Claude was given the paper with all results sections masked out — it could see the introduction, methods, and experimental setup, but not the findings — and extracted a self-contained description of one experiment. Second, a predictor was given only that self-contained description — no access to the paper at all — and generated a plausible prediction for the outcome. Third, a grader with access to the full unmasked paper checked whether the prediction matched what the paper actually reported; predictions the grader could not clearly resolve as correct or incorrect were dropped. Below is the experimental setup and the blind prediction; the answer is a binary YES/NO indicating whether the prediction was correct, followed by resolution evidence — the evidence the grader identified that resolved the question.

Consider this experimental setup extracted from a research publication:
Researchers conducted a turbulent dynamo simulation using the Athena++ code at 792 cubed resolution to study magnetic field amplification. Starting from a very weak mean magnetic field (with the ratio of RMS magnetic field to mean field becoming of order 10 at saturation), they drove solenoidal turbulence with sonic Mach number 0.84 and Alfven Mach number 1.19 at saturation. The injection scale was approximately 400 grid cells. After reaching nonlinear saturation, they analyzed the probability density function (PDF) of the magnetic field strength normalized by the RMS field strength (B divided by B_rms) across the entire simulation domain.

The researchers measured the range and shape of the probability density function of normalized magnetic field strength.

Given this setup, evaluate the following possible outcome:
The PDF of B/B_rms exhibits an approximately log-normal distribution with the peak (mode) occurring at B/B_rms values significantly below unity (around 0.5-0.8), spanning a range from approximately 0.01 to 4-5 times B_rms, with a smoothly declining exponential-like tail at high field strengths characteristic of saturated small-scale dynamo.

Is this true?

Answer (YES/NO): NO